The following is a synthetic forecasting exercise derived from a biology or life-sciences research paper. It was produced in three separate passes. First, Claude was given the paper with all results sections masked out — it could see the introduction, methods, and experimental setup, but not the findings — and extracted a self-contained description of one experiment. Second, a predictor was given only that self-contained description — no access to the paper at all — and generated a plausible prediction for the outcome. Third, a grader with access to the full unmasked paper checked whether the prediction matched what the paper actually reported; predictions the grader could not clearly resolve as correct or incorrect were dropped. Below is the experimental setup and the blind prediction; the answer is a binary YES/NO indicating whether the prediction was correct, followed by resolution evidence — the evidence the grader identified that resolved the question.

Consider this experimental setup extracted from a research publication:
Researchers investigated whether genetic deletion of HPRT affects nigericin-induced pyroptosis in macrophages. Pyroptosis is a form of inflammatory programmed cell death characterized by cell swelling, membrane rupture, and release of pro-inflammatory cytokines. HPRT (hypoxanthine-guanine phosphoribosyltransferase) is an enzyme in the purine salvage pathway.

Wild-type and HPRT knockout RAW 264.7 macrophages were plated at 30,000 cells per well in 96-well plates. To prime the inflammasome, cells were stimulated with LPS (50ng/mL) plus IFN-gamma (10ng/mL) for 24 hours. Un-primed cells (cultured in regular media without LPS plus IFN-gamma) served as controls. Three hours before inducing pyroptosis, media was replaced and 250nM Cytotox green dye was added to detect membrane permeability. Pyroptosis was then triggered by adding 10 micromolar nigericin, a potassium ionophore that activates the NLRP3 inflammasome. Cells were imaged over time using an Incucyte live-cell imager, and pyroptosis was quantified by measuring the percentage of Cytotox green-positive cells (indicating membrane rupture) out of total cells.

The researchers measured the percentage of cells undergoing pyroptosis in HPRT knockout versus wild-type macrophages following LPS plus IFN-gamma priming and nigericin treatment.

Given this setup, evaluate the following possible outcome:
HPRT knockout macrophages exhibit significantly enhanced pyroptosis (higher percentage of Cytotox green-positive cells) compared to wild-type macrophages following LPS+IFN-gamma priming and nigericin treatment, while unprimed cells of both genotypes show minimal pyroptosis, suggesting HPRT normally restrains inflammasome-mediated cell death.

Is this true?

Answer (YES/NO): YES